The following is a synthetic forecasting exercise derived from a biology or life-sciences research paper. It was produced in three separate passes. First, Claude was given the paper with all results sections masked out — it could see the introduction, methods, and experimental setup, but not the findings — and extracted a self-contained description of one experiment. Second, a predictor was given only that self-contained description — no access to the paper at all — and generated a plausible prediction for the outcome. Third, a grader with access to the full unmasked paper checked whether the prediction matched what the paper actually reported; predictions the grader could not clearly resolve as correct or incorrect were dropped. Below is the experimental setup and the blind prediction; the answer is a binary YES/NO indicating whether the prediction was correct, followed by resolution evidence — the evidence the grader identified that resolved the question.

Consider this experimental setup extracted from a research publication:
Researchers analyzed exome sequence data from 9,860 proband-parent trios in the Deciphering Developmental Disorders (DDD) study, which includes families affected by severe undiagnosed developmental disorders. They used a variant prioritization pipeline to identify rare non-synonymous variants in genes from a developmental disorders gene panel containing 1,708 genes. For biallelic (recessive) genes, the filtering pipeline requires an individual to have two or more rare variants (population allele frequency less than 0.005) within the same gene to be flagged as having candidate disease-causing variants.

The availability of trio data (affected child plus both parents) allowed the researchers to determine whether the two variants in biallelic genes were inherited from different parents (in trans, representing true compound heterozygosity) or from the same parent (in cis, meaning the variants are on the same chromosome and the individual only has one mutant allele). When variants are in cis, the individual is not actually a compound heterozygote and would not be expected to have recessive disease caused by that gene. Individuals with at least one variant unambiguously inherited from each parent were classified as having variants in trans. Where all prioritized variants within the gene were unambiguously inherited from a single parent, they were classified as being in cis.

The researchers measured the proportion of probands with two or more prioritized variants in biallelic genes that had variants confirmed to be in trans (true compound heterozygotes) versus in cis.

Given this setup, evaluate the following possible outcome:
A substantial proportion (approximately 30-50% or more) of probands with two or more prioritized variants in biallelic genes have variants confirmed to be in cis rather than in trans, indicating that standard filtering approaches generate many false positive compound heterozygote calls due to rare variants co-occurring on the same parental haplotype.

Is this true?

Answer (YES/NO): YES